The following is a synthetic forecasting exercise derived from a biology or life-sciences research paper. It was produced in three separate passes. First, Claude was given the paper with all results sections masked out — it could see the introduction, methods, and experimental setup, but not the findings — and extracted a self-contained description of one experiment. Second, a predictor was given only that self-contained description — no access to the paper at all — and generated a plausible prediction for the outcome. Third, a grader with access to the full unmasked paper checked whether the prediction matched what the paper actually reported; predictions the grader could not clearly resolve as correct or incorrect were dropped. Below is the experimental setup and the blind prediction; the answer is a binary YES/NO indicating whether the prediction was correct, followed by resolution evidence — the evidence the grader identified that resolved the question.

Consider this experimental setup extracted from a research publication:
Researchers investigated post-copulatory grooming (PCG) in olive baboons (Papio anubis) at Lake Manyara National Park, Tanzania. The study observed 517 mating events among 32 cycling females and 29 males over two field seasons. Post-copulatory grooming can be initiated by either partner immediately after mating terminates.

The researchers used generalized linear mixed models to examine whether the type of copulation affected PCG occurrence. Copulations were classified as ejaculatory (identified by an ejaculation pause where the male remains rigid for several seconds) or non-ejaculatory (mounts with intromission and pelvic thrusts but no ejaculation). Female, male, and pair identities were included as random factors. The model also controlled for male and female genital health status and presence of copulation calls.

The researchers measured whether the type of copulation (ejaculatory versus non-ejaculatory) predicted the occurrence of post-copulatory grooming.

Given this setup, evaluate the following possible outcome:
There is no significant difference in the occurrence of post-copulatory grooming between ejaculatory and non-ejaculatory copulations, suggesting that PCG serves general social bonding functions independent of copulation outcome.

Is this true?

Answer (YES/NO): YES